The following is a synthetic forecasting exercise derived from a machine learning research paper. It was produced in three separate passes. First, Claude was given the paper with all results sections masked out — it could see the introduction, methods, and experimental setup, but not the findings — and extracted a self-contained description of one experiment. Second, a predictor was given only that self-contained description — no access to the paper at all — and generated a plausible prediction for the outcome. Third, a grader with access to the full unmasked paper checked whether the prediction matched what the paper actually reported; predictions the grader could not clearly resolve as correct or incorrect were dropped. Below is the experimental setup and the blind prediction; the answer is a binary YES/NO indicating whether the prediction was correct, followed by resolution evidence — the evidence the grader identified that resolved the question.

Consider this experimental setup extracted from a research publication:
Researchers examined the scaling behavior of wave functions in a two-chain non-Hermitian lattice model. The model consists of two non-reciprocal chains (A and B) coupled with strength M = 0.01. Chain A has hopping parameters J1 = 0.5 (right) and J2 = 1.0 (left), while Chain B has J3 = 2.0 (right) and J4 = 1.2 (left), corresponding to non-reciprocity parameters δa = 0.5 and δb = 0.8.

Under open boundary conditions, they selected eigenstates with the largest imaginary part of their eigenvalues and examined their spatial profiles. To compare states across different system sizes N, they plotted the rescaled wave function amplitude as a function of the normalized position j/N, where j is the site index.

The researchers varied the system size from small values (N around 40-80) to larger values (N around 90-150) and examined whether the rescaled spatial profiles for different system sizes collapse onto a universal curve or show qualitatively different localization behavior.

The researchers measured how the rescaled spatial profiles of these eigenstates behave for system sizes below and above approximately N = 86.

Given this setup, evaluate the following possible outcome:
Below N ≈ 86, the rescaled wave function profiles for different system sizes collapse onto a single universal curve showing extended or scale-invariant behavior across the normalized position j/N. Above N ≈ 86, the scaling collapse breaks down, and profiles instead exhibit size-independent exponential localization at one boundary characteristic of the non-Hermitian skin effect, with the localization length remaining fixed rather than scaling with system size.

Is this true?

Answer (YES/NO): NO